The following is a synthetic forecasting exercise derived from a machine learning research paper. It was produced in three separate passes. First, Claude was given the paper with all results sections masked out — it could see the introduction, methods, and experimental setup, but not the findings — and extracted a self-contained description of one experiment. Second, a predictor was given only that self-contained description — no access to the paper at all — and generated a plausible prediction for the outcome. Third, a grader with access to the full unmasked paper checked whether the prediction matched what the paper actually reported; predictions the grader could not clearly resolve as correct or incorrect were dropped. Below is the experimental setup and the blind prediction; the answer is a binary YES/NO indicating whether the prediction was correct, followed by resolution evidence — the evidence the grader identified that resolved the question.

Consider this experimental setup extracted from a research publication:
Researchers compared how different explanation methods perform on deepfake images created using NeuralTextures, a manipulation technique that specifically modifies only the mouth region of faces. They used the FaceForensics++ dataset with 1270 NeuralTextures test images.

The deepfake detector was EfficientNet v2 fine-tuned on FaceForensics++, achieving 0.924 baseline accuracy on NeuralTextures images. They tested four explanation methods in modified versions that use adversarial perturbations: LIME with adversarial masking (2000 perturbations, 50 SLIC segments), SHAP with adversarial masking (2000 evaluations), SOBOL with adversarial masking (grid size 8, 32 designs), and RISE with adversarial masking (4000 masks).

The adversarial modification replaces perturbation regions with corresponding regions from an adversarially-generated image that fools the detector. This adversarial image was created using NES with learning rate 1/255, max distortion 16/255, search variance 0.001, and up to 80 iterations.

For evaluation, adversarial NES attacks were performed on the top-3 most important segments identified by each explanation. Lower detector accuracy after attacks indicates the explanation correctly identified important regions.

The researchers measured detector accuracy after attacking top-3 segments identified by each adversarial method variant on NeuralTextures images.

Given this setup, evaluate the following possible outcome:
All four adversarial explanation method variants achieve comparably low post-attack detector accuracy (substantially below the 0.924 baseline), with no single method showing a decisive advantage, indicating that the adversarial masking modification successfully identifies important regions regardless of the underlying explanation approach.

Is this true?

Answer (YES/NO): NO